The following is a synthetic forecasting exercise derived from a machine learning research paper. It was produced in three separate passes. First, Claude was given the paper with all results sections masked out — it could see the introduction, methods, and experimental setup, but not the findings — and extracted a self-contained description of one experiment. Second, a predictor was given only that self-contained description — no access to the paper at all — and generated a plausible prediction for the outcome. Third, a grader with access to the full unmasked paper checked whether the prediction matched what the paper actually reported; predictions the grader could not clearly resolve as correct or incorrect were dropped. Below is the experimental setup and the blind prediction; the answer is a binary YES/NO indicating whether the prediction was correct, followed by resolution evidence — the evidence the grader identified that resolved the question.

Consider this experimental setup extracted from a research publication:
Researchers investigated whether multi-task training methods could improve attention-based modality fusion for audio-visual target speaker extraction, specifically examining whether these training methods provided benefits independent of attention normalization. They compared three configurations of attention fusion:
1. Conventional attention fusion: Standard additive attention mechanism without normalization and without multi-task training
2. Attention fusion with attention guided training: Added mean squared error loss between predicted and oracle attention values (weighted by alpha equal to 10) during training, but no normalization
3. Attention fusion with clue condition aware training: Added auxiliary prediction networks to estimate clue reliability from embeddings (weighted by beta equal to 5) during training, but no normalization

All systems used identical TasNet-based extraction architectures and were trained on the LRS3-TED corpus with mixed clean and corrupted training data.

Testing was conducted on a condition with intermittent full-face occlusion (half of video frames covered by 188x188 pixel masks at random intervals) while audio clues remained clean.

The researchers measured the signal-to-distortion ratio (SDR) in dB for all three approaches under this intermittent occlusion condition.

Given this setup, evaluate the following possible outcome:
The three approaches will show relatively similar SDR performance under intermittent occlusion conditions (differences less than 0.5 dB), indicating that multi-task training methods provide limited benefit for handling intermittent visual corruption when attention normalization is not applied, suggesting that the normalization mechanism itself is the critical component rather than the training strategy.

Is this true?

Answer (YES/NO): NO